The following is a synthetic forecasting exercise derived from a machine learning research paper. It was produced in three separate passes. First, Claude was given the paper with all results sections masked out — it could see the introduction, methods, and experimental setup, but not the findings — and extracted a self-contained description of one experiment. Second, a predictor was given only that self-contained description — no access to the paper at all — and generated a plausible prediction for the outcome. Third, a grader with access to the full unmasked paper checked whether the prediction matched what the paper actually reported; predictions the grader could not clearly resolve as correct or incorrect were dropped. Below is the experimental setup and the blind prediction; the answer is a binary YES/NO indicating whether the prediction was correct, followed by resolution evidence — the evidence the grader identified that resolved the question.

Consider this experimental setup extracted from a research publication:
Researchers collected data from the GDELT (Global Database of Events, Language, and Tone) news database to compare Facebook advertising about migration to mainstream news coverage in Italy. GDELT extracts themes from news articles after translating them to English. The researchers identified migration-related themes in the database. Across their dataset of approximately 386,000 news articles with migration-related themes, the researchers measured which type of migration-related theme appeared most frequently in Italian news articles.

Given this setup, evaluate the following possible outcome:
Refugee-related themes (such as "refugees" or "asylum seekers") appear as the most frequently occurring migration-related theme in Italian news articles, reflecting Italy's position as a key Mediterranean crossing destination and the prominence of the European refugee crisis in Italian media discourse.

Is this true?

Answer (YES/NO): NO